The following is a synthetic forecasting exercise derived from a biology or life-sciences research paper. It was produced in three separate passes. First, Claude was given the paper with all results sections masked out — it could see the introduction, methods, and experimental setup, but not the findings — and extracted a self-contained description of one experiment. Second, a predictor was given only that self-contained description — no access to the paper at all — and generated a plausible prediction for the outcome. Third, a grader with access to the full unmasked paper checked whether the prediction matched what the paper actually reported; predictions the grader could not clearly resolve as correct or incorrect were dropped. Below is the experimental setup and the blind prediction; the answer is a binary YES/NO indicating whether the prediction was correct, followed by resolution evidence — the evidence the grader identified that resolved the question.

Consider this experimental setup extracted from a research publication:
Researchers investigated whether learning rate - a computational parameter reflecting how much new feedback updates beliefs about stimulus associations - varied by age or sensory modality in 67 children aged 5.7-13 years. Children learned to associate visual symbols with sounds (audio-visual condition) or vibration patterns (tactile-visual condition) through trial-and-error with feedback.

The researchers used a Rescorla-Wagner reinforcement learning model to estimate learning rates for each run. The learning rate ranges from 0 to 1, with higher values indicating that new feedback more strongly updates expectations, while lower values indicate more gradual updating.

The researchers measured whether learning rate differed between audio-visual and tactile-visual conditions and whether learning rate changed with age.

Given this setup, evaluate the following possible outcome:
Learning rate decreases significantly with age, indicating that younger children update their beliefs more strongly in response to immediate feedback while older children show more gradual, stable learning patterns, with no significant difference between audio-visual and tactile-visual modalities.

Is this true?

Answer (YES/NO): NO